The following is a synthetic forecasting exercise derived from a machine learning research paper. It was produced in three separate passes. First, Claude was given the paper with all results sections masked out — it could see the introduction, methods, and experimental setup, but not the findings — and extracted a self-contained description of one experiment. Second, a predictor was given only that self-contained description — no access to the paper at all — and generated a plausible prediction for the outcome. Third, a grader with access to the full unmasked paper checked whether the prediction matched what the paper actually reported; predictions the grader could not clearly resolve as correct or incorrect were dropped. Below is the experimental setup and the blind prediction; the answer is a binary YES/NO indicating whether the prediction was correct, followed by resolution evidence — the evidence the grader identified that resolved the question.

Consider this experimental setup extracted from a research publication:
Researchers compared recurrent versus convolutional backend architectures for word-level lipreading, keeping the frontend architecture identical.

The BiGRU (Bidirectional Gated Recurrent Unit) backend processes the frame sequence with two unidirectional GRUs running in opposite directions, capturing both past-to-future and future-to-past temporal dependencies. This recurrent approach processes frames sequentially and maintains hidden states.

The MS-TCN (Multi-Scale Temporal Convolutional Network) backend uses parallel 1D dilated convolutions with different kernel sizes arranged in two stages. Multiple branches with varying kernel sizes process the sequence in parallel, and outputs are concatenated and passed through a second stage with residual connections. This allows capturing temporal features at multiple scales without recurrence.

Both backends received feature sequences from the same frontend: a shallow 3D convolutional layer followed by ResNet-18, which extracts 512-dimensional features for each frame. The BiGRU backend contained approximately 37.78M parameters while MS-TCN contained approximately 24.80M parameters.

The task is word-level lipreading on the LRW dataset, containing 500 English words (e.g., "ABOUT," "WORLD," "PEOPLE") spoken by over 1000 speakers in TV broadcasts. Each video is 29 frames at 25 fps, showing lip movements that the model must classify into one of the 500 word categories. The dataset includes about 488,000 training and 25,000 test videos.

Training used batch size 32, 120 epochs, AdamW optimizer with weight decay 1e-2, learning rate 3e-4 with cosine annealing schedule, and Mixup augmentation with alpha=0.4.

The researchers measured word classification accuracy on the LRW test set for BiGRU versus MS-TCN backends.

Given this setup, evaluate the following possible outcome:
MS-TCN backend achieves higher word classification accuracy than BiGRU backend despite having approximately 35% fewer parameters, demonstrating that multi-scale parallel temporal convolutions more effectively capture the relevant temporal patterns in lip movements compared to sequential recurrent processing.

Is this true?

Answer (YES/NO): YES